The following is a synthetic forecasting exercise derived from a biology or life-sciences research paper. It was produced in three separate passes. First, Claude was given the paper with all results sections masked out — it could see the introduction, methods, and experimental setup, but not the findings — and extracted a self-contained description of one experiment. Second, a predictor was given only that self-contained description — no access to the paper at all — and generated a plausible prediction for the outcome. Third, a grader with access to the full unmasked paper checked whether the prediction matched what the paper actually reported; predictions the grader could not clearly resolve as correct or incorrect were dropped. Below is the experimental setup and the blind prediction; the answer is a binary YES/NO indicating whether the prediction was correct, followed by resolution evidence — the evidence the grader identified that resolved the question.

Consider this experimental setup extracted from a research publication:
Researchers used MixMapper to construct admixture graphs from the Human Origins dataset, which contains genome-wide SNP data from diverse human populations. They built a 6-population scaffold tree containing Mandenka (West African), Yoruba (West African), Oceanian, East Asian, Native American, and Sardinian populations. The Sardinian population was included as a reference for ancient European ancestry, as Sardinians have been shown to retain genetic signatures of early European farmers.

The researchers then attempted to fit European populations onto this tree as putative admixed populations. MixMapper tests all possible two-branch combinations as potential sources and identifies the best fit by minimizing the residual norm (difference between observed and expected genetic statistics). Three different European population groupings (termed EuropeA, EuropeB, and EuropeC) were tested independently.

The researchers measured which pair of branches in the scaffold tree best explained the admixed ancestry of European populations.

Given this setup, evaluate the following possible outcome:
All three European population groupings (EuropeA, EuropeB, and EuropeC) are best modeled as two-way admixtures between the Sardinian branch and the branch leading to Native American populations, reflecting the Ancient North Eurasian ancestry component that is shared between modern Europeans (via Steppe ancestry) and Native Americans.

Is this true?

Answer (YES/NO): YES